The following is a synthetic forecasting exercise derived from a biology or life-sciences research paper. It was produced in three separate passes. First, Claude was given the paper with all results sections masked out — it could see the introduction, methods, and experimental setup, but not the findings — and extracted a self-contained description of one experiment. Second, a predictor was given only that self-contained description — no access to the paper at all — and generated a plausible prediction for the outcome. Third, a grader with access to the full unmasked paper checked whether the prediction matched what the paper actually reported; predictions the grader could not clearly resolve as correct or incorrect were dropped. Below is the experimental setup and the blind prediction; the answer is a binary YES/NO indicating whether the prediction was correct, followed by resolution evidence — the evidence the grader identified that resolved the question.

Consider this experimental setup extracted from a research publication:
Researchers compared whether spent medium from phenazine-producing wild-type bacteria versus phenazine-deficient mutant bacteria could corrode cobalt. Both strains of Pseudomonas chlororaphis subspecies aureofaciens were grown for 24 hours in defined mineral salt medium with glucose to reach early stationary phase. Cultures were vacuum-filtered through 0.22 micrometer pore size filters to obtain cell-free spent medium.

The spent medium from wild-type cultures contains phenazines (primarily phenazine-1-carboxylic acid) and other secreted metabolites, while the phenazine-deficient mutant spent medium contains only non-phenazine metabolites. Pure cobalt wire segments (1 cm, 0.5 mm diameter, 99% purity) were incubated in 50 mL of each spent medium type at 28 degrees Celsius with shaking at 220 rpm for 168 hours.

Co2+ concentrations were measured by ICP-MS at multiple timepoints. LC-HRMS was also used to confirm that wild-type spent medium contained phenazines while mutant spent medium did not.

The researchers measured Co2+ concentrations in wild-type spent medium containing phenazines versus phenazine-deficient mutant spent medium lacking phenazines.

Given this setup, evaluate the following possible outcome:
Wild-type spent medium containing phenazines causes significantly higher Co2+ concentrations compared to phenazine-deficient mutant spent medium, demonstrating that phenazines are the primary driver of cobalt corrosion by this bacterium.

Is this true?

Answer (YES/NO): NO